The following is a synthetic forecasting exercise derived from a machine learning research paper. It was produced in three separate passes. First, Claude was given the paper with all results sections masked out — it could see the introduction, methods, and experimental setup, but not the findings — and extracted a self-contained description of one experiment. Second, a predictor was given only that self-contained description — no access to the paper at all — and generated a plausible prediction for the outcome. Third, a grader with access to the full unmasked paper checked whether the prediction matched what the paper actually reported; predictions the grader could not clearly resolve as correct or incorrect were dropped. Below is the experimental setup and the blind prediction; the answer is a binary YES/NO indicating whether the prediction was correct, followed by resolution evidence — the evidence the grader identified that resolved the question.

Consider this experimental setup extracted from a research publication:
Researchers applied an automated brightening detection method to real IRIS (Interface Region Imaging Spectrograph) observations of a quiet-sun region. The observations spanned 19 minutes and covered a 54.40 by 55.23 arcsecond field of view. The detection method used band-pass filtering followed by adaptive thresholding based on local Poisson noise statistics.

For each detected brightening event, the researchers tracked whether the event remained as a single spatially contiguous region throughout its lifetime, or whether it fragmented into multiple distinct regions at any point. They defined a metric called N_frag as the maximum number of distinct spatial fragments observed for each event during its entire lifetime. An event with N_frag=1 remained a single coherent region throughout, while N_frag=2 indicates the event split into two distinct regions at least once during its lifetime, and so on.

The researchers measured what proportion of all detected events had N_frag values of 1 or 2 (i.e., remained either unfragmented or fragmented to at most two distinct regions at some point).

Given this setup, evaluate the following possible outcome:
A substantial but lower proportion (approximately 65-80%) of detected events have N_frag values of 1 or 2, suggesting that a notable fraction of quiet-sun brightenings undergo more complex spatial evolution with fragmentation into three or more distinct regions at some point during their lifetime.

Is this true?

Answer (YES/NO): NO